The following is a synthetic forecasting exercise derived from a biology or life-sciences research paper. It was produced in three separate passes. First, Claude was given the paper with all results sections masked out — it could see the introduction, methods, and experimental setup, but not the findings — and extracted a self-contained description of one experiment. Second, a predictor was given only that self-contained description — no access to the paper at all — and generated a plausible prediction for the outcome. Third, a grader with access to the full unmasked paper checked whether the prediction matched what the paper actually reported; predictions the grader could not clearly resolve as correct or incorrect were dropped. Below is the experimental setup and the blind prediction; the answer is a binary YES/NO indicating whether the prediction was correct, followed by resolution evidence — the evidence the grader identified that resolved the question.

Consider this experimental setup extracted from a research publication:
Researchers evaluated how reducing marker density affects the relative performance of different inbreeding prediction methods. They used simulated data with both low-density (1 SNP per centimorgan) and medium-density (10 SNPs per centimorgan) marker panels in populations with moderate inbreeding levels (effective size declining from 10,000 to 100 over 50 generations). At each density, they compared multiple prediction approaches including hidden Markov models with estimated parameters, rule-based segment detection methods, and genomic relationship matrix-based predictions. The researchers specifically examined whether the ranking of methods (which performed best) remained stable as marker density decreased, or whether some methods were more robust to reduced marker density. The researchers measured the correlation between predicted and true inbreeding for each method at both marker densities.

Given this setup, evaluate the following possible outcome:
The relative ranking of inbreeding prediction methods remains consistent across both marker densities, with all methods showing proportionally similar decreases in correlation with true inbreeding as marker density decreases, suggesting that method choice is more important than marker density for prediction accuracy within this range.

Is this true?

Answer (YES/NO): NO